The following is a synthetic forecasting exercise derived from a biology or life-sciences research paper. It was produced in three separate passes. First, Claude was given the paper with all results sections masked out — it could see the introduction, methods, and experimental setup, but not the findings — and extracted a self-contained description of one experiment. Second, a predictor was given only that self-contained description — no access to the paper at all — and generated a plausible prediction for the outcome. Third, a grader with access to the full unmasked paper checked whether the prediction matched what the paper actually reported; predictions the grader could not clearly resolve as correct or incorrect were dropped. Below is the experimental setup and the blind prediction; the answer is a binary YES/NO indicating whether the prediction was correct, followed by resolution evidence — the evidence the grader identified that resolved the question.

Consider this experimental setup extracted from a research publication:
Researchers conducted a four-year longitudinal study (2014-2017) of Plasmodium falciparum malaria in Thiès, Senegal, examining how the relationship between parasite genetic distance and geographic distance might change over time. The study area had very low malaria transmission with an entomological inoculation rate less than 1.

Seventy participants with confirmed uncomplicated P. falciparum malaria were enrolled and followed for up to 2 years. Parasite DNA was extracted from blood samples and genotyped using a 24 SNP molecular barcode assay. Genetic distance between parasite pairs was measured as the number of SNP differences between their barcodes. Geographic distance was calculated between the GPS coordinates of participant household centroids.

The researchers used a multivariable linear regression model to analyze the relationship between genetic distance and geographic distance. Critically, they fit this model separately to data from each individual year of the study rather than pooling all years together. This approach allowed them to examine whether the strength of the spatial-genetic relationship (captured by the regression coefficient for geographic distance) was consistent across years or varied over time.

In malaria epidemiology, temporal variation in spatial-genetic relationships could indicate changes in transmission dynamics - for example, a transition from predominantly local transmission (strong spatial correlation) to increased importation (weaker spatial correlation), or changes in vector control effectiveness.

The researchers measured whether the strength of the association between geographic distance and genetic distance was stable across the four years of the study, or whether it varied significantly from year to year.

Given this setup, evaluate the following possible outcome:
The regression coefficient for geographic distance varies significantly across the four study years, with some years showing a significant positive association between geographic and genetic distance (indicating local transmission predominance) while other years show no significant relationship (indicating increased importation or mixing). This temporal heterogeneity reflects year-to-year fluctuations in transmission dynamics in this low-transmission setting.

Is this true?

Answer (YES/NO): YES